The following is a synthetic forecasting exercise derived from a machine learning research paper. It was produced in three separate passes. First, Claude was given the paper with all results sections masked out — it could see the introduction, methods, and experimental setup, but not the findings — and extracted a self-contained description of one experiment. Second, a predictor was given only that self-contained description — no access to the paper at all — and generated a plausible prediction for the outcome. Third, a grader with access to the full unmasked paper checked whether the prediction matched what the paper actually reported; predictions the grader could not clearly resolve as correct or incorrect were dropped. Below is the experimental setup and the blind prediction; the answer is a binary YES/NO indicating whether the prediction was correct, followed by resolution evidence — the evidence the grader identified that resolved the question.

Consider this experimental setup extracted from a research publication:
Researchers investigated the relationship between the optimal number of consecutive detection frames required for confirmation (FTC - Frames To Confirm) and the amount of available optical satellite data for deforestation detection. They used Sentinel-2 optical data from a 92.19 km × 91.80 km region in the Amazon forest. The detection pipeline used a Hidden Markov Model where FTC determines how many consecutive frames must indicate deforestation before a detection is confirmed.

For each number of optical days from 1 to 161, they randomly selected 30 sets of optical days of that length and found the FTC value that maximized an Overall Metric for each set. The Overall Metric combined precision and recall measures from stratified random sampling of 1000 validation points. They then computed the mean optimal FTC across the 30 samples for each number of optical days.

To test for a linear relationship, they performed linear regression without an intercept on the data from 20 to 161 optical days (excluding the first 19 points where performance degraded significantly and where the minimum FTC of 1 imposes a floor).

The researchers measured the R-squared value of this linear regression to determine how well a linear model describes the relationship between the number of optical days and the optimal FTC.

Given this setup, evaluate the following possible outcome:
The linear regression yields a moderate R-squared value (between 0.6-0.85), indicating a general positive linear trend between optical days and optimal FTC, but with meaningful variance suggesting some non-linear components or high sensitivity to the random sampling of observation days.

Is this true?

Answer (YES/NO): NO